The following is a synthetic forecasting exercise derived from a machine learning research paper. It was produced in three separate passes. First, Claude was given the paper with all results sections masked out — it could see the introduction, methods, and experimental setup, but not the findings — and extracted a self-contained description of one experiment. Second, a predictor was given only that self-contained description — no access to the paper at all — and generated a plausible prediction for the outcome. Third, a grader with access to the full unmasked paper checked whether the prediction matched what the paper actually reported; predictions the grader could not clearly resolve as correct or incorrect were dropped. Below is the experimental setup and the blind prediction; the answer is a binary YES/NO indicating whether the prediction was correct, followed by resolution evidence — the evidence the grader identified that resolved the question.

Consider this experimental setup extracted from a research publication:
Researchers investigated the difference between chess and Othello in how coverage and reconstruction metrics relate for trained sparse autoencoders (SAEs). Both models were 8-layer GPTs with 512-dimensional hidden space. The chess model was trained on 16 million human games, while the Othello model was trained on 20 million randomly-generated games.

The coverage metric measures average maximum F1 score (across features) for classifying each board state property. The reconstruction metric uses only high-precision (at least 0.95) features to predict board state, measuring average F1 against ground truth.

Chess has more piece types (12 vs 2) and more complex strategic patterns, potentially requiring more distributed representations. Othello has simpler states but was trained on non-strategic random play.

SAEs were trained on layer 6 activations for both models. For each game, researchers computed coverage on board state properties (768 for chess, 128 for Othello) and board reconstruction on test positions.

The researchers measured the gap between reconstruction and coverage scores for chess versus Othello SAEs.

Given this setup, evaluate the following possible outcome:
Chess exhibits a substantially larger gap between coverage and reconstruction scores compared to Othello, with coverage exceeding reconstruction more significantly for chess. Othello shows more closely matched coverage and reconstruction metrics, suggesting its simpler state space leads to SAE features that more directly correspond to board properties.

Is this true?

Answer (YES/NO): NO